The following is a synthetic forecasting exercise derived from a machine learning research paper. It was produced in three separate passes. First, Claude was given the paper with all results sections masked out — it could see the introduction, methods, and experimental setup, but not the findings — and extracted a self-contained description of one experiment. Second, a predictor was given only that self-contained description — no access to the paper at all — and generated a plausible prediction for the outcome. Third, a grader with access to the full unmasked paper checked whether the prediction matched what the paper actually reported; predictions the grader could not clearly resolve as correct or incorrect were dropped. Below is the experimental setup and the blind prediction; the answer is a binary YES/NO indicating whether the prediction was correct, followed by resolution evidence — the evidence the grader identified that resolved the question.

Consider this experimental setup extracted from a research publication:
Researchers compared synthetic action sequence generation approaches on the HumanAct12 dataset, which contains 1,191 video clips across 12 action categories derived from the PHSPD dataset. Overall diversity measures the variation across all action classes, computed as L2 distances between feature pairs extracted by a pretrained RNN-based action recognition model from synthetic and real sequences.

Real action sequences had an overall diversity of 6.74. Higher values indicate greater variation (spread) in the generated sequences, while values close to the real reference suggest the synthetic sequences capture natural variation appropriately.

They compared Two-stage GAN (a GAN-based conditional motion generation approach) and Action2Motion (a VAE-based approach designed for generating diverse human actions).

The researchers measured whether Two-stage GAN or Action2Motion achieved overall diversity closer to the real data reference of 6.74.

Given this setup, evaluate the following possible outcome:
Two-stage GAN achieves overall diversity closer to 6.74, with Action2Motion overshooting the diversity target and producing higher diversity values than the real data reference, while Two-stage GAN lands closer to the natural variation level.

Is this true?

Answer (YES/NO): NO